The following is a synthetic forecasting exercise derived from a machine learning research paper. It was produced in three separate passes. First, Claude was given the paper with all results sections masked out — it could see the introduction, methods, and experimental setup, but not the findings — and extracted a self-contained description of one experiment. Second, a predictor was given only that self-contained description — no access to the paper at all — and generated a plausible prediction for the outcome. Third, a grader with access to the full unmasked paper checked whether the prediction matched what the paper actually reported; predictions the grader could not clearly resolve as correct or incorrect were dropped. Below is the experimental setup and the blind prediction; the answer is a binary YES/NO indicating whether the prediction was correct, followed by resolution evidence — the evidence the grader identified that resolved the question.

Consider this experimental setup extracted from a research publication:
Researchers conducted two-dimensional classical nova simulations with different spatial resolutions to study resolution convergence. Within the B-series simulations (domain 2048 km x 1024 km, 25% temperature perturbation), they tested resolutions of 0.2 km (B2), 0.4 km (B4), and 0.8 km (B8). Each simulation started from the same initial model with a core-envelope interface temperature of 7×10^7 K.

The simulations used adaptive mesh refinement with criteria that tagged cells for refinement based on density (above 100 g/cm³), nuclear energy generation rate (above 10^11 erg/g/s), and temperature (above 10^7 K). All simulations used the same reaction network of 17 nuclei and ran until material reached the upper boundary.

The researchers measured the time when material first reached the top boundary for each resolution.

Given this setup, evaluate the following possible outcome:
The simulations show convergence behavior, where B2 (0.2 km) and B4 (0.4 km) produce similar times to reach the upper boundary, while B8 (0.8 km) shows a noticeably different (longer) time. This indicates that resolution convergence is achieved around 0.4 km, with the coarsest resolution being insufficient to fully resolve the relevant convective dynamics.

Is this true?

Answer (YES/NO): YES